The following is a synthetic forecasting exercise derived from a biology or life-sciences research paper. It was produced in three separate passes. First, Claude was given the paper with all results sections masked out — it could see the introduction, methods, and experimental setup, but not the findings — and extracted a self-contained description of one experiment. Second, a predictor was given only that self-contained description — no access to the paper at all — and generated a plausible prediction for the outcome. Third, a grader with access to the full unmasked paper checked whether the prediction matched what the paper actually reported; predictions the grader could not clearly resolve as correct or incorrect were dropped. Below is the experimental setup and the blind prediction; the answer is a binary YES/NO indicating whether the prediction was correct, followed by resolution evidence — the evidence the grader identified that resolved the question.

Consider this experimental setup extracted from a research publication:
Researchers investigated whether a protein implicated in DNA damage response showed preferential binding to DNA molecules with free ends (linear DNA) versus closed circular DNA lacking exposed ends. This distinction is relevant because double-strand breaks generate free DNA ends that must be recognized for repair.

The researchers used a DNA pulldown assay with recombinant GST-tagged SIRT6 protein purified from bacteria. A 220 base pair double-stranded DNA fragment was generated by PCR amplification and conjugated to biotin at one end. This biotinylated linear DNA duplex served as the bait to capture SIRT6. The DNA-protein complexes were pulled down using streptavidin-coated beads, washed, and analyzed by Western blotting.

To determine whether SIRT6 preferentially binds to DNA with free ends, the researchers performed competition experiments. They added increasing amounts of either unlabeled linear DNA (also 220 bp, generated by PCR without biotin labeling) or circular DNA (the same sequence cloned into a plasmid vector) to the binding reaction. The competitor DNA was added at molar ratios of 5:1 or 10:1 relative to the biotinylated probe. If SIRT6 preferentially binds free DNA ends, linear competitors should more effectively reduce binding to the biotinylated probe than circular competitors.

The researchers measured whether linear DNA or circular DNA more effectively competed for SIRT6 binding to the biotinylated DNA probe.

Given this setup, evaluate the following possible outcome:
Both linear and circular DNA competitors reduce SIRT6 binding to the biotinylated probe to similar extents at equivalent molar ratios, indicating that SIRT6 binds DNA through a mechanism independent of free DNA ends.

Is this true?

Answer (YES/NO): NO